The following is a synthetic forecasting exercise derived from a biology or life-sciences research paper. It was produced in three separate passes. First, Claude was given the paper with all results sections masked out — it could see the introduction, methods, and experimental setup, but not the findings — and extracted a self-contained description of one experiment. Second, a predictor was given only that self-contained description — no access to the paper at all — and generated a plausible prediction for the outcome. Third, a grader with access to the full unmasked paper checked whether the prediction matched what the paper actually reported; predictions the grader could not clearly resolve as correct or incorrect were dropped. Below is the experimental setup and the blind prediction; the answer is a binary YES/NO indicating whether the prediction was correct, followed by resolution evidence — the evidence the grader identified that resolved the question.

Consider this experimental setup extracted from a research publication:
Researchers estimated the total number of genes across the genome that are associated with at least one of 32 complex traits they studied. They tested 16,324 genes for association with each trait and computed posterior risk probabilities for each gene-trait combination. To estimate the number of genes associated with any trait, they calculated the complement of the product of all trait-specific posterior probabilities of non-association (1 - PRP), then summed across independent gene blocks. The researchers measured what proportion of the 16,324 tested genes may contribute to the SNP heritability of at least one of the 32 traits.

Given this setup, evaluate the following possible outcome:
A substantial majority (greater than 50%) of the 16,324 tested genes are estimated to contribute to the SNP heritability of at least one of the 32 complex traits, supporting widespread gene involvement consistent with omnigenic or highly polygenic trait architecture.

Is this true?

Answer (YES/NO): YES